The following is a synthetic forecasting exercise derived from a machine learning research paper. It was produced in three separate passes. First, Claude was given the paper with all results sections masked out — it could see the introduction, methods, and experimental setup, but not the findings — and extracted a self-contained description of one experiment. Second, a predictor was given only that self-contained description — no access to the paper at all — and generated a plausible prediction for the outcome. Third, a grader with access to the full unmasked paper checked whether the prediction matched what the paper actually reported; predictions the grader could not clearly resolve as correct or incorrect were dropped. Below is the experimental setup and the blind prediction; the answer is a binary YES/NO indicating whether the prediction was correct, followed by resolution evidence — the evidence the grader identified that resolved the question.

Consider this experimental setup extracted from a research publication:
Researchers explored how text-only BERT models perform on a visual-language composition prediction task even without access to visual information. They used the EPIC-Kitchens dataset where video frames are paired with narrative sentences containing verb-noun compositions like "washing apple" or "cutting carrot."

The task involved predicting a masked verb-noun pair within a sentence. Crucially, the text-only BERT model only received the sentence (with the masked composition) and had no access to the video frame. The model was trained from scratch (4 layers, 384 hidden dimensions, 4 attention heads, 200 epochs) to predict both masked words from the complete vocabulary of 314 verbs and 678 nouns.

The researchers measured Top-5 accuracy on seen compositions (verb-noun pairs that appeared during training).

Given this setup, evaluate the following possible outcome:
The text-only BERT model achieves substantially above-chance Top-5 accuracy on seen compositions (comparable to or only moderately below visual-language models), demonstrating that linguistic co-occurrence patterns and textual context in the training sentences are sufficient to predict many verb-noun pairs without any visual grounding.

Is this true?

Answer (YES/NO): NO